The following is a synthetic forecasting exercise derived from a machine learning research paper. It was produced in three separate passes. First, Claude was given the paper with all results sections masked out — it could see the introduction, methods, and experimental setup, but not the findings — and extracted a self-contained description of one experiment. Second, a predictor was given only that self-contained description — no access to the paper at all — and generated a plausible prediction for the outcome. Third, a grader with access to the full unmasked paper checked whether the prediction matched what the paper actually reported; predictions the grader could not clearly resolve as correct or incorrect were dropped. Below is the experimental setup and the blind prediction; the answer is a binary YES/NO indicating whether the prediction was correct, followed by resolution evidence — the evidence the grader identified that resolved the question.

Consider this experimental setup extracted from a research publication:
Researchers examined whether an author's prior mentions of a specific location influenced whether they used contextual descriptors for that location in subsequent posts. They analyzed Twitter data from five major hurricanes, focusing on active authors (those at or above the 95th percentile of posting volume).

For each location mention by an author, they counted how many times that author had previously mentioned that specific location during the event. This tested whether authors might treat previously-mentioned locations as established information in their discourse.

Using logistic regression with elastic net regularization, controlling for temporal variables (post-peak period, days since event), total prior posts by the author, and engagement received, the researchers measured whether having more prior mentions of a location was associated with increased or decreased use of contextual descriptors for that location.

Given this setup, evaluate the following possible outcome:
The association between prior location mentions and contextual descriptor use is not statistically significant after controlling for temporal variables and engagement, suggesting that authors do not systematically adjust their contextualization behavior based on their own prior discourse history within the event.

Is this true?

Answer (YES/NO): NO